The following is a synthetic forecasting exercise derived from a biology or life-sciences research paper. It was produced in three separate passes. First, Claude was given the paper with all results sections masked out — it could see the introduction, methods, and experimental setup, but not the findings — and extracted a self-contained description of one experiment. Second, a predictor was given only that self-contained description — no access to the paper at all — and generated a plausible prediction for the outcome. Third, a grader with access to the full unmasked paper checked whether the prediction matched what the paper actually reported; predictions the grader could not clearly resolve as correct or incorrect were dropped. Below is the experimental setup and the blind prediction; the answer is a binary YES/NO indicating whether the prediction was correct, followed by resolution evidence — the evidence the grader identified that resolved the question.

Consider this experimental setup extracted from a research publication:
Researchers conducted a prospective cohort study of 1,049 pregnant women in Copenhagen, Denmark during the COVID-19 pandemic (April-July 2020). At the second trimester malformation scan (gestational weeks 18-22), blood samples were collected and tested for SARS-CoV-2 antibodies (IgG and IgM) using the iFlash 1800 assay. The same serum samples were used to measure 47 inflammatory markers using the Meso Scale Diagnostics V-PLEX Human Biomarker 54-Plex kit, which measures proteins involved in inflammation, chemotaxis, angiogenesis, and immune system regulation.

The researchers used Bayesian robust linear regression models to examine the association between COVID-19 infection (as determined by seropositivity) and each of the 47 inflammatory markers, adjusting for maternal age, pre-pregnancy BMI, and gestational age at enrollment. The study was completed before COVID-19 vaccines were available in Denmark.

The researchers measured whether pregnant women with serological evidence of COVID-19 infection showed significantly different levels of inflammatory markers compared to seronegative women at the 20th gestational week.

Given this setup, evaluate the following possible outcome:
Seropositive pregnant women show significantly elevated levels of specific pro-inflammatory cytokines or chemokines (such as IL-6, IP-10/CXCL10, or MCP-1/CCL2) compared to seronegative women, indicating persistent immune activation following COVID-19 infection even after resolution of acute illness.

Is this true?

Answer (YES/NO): NO